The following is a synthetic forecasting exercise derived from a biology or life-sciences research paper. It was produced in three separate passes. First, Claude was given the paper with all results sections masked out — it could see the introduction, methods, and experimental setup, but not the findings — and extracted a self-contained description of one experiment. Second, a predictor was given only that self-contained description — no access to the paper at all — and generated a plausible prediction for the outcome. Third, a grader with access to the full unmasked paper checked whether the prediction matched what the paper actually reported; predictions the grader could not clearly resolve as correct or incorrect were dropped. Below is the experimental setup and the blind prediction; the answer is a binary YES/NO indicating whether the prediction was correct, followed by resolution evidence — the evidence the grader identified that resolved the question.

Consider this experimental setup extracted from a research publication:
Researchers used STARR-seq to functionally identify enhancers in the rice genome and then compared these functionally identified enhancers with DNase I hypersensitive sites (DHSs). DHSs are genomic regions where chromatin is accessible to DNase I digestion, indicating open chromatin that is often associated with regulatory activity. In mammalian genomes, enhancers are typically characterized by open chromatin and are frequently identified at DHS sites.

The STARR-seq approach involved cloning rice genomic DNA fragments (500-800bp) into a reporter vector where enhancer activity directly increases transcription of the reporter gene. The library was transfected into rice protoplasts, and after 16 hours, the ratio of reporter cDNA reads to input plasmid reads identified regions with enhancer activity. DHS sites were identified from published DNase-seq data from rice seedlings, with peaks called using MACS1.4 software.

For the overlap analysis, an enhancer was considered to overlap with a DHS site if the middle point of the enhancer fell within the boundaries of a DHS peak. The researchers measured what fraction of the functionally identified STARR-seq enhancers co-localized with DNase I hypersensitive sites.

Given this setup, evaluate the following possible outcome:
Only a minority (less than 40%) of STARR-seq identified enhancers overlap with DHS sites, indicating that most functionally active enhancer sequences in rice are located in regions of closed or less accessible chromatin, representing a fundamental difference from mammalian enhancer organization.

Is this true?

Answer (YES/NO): YES